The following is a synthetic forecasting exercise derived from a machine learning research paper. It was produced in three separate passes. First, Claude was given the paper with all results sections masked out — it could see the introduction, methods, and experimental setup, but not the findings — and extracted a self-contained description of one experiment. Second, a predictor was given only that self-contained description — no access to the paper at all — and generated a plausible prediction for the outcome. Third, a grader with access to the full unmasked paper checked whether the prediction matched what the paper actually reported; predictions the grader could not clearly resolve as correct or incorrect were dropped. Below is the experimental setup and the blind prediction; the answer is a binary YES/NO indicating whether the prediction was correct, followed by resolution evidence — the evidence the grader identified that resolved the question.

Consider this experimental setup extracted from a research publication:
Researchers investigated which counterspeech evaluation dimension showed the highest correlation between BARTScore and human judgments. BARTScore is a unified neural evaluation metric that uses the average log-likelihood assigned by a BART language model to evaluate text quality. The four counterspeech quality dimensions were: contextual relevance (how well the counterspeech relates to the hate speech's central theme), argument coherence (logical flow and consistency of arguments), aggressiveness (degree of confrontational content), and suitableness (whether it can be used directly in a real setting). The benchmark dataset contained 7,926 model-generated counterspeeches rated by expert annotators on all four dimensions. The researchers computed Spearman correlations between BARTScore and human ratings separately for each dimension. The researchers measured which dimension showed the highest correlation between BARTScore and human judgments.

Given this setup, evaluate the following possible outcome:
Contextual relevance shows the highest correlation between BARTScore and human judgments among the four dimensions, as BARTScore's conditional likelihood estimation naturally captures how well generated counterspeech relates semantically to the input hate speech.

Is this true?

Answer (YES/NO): NO